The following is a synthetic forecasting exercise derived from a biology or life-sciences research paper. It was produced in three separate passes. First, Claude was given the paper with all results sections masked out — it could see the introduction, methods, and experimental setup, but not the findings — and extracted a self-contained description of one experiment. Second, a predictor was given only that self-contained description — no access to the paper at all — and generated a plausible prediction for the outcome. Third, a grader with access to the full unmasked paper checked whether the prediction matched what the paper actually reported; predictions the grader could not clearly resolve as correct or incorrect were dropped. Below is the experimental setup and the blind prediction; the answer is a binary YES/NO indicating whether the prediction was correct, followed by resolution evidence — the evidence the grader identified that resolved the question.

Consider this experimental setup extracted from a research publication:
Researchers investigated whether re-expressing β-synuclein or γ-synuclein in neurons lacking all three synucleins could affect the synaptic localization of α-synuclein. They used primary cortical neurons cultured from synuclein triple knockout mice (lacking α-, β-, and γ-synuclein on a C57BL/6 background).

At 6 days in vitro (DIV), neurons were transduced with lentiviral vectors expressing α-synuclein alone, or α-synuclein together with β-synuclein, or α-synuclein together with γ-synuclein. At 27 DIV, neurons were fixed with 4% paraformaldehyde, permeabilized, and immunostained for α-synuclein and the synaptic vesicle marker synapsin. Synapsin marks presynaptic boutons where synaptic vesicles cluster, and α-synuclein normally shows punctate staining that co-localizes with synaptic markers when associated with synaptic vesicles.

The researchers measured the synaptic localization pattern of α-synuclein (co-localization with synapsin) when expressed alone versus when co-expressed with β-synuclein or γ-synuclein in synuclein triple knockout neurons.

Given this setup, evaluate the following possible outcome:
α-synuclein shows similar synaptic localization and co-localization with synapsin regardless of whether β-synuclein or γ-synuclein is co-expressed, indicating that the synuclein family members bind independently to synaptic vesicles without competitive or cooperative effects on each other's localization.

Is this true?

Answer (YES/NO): NO